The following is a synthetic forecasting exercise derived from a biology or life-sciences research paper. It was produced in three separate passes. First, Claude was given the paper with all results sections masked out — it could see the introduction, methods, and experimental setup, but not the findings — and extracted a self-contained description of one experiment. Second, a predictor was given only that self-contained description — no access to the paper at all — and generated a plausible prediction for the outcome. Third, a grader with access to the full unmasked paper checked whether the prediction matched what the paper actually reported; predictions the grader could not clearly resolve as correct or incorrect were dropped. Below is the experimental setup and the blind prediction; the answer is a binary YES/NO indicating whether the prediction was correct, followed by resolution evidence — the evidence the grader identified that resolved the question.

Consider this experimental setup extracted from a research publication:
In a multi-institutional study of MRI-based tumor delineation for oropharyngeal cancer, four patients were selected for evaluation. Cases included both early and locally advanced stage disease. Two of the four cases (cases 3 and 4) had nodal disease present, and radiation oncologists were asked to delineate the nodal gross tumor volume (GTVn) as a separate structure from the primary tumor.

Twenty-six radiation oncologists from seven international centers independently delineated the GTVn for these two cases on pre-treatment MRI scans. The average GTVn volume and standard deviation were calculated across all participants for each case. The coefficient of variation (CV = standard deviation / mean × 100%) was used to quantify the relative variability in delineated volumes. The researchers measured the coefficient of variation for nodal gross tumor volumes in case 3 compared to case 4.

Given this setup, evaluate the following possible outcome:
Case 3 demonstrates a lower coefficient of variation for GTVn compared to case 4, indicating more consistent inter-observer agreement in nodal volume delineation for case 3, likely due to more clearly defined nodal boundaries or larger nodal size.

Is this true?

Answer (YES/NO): NO